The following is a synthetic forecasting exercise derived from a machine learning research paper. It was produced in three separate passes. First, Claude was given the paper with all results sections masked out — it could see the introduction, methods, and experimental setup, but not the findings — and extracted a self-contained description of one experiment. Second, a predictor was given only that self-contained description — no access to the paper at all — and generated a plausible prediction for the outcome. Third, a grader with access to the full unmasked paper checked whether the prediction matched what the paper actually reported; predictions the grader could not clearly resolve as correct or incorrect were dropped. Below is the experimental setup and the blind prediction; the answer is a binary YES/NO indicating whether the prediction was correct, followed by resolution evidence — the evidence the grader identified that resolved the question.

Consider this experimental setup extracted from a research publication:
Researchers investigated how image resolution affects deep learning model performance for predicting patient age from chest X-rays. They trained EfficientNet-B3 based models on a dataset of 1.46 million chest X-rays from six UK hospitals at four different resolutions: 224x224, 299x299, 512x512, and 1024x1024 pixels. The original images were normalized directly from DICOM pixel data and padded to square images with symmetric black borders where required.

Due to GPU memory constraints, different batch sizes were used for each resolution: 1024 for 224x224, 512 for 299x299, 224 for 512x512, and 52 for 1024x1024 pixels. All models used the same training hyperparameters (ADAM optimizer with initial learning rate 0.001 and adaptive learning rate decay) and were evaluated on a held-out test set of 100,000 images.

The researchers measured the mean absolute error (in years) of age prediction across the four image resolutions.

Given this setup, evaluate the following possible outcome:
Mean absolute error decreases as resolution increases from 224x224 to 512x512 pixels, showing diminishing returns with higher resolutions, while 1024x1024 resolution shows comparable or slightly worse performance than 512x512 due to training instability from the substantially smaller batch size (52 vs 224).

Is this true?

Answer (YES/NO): NO